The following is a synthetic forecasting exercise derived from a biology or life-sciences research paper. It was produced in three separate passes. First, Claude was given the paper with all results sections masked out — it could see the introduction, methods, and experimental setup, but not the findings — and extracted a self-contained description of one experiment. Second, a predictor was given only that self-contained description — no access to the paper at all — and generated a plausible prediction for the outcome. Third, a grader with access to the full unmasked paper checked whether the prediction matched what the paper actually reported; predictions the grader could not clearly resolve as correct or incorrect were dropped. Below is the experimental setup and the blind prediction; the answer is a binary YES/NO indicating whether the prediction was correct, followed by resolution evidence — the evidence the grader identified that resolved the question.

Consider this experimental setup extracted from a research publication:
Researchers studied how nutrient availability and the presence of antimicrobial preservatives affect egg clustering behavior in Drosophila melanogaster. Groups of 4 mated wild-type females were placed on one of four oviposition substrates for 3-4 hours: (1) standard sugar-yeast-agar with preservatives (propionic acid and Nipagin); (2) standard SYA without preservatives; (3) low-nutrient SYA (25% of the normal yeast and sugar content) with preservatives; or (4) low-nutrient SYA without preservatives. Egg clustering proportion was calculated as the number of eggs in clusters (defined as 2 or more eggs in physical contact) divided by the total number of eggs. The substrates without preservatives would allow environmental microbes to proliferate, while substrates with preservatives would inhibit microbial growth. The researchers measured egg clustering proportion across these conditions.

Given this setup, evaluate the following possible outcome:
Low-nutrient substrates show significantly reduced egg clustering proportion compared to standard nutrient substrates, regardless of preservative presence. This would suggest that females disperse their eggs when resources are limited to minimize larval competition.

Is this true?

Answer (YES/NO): NO